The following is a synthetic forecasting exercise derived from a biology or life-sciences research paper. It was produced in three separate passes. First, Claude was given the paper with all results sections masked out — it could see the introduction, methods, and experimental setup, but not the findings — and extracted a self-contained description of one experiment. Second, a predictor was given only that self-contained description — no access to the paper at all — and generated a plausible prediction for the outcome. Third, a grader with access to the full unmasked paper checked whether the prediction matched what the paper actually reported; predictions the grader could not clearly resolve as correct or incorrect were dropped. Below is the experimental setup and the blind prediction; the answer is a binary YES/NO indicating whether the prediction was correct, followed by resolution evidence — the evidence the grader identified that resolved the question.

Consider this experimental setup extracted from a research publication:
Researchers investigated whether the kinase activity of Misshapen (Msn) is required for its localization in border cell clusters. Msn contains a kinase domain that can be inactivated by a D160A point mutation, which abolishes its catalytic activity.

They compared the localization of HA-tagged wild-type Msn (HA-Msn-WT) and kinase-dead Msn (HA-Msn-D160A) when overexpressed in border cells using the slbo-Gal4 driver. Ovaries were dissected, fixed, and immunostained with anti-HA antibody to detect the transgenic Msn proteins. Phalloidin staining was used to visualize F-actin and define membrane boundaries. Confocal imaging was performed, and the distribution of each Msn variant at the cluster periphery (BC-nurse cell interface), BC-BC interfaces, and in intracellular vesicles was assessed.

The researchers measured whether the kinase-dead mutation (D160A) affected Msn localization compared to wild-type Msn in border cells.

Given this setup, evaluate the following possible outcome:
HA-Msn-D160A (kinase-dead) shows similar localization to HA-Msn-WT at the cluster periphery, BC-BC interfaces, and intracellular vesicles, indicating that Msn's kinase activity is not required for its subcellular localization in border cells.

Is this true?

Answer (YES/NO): YES